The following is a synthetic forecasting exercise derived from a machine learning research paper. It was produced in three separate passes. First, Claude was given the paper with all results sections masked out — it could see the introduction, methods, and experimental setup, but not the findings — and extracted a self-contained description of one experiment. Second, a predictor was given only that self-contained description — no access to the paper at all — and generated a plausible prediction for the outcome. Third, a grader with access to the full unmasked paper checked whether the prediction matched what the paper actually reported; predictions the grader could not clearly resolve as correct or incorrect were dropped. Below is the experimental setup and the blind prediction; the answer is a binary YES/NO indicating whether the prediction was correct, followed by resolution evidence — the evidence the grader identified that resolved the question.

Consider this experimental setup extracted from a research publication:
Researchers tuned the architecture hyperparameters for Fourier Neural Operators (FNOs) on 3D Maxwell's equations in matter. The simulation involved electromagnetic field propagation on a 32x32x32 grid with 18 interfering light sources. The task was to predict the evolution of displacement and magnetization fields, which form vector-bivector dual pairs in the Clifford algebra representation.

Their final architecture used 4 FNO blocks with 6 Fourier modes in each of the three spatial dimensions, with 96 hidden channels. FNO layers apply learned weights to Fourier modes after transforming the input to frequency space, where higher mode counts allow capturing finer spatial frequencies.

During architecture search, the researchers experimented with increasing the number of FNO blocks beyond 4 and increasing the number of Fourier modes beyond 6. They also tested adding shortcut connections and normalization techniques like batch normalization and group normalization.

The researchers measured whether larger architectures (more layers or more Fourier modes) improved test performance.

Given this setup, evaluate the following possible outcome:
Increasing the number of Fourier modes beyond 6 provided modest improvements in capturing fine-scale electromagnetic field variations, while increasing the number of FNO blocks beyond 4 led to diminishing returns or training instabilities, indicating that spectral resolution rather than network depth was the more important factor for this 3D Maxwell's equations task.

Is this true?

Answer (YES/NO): NO